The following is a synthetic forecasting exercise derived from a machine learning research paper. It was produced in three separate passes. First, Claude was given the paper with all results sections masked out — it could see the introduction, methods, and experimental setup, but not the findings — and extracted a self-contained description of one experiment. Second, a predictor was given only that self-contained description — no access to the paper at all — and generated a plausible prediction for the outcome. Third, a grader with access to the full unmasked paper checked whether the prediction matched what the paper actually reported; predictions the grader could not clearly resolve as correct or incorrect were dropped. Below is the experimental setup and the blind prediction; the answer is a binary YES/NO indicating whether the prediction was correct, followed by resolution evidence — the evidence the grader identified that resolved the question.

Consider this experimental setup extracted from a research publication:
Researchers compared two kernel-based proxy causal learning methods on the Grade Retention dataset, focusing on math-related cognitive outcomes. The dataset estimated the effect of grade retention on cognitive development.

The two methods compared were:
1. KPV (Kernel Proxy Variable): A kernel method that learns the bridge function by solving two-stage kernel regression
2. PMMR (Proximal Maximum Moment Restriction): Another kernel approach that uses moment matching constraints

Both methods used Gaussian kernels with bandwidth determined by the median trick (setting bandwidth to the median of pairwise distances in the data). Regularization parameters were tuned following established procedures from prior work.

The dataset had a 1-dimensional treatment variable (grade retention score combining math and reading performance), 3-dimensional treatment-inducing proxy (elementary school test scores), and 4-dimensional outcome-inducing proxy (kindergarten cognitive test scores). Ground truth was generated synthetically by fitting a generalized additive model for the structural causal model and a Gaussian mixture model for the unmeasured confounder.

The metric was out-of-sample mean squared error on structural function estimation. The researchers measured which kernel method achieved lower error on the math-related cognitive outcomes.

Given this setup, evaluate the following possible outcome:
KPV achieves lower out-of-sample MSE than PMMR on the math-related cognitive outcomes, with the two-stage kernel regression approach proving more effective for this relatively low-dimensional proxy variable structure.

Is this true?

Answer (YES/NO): NO